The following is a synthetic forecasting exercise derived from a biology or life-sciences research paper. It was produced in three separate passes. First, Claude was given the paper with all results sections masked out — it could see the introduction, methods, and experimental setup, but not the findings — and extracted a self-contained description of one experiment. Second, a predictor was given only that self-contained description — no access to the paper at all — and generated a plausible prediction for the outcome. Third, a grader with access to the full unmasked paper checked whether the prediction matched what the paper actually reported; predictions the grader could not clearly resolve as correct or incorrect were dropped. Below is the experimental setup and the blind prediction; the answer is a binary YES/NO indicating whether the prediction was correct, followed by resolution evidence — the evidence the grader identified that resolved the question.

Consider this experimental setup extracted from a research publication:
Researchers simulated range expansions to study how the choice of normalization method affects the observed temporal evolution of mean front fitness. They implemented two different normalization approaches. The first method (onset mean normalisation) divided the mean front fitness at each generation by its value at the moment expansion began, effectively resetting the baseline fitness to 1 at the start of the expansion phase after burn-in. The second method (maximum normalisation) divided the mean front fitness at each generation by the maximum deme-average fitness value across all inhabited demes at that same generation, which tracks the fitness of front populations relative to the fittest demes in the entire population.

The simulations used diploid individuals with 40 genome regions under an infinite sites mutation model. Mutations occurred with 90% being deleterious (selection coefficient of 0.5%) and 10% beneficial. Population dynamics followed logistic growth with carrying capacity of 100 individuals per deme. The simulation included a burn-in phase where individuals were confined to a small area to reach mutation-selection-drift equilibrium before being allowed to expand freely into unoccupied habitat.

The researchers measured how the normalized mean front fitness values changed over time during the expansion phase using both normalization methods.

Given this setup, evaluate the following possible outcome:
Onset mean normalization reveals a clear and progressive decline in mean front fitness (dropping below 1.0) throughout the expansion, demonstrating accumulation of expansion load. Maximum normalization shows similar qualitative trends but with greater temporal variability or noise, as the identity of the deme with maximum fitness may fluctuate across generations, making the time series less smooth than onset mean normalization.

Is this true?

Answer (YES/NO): NO